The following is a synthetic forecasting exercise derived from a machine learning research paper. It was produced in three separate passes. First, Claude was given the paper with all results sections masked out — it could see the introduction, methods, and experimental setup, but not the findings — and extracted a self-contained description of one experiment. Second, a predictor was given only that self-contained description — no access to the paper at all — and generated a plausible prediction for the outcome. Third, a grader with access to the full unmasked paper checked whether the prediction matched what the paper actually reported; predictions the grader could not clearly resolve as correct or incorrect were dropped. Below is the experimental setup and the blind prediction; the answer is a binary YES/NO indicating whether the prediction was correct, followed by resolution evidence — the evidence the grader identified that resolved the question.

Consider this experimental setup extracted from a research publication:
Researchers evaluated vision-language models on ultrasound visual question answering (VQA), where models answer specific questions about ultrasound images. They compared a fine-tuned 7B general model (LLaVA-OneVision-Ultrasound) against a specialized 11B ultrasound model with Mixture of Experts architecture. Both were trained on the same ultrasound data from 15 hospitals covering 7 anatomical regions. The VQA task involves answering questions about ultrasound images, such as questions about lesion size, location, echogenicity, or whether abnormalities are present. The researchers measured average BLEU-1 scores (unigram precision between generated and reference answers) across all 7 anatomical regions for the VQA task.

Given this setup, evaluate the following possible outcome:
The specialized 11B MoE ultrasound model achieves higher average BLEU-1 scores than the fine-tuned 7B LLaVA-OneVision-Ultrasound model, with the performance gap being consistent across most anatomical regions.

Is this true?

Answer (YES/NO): NO